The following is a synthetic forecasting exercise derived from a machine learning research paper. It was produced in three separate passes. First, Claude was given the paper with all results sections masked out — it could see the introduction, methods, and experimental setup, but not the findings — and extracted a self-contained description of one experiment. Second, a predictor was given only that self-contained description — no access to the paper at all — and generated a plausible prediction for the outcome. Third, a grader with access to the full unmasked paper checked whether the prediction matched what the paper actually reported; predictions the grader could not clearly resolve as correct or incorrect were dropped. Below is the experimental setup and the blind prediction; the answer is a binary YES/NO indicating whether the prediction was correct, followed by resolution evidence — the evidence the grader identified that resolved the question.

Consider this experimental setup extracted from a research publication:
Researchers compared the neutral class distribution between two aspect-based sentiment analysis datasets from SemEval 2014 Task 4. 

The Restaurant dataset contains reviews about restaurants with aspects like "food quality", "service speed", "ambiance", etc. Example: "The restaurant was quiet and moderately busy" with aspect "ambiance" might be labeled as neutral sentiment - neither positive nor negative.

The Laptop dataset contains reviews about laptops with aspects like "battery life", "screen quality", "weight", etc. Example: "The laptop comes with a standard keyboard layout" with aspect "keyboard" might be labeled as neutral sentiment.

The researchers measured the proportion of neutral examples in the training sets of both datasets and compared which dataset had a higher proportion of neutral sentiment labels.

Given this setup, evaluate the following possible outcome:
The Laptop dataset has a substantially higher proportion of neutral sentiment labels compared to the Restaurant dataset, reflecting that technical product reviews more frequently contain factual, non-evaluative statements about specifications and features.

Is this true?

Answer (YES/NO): YES